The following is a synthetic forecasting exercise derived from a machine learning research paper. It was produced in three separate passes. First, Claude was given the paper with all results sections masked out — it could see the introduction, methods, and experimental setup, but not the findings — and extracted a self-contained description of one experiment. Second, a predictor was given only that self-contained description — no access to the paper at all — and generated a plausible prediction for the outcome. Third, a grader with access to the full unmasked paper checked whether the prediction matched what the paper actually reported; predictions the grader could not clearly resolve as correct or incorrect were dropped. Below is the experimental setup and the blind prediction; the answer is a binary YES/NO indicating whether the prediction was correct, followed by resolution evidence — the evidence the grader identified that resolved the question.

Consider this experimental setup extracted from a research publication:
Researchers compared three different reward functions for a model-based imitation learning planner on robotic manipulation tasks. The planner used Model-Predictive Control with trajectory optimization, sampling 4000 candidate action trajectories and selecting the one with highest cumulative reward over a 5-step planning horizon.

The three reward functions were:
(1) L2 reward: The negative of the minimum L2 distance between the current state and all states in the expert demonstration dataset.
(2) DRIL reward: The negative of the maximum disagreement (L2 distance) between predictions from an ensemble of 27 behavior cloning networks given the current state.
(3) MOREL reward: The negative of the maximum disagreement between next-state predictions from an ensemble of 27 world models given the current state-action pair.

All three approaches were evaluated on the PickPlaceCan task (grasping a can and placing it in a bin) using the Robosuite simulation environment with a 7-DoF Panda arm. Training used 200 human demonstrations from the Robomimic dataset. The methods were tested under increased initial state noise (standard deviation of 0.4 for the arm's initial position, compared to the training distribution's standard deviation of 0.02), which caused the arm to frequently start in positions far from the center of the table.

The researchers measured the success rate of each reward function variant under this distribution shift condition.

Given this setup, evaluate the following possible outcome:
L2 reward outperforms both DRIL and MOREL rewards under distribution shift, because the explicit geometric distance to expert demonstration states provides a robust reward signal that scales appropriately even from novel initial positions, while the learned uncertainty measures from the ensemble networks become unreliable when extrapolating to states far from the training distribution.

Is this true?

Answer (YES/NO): YES